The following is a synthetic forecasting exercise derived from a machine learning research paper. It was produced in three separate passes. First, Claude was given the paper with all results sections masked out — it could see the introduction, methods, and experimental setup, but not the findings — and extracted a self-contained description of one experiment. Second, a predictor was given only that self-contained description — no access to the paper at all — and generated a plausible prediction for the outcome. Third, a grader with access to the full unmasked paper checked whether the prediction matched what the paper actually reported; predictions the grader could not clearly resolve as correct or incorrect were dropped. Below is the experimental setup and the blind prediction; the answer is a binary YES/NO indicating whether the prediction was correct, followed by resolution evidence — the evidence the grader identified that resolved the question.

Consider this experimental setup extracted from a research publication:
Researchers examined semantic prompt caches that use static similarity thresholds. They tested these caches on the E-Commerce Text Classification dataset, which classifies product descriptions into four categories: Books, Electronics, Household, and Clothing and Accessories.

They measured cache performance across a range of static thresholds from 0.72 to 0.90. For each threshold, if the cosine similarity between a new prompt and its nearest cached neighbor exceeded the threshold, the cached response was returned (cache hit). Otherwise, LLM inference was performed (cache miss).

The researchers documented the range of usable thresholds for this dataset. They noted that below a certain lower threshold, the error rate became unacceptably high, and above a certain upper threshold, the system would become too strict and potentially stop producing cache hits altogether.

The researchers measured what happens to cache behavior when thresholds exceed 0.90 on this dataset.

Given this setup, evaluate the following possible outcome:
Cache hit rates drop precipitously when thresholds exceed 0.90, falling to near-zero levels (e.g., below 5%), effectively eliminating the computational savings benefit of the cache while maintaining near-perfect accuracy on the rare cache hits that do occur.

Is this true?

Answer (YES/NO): NO